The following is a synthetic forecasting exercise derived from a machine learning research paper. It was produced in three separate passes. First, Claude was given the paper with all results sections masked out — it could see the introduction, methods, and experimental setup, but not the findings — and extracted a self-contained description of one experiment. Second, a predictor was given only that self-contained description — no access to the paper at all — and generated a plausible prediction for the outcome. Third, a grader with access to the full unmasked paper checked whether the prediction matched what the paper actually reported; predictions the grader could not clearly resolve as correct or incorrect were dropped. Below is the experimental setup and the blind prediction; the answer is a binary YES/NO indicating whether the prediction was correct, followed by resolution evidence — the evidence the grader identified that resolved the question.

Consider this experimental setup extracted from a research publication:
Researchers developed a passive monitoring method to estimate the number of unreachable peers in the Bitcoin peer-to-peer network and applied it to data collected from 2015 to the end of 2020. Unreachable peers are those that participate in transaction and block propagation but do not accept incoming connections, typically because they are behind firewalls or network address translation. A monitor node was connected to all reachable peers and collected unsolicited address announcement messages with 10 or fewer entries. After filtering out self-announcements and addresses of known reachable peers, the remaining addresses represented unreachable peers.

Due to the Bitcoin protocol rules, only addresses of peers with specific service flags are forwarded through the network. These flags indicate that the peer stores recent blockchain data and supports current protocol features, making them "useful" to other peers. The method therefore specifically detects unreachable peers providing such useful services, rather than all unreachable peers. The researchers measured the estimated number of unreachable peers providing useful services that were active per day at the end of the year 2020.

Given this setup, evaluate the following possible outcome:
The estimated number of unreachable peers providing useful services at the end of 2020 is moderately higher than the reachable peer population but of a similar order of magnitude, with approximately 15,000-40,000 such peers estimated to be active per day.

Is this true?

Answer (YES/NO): YES